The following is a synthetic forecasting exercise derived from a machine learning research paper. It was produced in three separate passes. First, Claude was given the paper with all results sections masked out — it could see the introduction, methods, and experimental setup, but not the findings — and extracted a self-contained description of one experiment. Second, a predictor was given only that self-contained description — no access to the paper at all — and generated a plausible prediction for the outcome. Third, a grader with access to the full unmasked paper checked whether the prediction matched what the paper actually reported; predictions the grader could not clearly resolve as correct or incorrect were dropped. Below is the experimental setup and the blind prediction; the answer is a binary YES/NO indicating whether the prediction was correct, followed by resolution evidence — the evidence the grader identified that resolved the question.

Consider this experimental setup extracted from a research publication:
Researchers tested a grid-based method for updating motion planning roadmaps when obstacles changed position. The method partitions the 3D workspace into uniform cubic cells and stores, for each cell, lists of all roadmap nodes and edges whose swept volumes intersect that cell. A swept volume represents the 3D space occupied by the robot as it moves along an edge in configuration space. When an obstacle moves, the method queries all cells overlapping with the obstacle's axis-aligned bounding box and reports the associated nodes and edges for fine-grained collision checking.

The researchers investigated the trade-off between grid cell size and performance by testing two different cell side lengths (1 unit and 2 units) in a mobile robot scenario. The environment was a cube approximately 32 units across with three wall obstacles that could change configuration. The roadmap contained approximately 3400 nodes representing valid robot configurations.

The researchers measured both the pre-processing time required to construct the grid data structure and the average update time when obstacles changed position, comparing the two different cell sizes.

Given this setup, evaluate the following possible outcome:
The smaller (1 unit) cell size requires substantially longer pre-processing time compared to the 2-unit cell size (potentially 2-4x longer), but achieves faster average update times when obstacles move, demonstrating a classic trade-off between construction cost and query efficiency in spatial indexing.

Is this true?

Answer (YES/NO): NO